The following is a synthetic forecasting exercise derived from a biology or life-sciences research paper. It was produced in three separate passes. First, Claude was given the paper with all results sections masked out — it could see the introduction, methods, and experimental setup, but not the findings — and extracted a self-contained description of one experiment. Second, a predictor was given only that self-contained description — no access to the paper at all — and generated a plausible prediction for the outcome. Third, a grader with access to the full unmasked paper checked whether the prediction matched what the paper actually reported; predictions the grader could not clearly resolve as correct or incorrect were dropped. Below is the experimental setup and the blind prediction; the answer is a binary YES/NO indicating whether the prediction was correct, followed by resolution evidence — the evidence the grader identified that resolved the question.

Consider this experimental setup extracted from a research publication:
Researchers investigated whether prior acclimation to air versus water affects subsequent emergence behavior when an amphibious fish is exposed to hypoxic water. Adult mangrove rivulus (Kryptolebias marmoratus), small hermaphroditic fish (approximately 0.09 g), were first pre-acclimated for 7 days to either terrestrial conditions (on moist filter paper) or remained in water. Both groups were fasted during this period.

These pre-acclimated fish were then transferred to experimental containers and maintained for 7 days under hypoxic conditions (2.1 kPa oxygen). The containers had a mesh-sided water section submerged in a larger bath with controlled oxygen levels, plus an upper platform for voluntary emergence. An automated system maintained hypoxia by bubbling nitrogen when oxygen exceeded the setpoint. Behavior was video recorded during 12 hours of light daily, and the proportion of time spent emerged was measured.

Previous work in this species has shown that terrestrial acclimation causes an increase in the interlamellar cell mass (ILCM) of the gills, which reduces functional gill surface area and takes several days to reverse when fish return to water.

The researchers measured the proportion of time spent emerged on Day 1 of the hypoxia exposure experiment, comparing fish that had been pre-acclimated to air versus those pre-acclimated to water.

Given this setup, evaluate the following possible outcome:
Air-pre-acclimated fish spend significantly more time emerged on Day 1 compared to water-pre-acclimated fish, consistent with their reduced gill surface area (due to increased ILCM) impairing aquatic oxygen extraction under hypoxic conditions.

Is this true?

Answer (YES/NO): YES